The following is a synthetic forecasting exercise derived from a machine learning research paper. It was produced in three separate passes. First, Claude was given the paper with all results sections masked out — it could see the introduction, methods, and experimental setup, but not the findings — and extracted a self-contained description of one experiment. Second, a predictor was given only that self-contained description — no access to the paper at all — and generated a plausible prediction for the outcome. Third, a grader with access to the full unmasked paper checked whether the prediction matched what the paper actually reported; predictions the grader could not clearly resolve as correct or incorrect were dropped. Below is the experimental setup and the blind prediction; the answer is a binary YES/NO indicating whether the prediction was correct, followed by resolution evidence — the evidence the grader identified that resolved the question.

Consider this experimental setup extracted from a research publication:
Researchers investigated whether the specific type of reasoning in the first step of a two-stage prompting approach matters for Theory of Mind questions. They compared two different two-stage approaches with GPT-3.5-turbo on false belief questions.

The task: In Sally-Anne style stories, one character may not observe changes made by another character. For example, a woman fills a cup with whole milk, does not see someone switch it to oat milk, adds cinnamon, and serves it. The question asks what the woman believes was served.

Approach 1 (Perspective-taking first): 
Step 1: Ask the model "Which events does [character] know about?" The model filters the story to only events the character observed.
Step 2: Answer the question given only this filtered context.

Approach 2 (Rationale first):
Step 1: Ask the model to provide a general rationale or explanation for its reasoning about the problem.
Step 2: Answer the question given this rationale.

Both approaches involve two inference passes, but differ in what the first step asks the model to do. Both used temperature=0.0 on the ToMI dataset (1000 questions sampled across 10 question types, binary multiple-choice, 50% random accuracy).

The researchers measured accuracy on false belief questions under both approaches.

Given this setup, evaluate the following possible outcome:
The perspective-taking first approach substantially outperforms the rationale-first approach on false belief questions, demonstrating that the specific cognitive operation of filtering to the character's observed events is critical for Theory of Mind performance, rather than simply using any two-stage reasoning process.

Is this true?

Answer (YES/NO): YES